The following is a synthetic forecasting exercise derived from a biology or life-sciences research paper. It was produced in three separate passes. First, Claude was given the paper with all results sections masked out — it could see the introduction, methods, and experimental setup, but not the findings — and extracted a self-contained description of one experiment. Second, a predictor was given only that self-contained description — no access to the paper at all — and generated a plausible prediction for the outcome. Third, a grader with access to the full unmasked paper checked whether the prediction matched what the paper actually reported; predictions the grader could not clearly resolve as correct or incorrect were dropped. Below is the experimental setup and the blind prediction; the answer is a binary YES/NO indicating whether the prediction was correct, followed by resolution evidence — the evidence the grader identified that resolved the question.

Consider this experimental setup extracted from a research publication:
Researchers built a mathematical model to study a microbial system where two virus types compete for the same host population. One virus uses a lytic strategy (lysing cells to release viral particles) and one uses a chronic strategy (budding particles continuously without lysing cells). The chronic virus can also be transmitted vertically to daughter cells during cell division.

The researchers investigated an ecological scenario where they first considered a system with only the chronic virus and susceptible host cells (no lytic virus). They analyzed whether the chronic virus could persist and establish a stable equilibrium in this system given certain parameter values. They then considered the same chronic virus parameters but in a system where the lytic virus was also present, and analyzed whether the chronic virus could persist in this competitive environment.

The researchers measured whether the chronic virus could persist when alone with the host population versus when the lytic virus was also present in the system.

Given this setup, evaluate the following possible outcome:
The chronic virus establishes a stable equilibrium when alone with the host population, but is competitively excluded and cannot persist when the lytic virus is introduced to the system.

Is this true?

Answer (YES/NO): NO